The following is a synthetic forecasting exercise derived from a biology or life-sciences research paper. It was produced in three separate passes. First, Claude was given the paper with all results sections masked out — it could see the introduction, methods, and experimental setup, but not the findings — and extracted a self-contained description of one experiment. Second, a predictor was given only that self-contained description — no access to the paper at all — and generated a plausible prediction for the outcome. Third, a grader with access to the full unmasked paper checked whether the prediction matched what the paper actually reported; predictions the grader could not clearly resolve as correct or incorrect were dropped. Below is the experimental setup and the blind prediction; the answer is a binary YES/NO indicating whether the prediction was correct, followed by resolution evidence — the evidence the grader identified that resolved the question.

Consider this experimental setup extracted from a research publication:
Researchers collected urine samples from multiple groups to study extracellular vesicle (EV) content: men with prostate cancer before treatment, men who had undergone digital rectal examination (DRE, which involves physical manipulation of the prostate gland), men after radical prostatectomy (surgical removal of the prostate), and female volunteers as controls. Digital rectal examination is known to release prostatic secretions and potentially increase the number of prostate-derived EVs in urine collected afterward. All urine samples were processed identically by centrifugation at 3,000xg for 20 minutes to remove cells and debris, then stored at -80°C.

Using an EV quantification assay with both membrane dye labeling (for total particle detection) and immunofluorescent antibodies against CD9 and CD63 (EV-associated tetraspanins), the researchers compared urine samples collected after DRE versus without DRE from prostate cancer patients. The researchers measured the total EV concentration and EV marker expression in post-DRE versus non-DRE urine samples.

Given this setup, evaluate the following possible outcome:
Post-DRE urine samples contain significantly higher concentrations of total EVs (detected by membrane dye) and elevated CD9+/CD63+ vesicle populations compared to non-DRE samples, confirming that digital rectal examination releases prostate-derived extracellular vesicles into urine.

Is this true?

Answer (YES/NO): NO